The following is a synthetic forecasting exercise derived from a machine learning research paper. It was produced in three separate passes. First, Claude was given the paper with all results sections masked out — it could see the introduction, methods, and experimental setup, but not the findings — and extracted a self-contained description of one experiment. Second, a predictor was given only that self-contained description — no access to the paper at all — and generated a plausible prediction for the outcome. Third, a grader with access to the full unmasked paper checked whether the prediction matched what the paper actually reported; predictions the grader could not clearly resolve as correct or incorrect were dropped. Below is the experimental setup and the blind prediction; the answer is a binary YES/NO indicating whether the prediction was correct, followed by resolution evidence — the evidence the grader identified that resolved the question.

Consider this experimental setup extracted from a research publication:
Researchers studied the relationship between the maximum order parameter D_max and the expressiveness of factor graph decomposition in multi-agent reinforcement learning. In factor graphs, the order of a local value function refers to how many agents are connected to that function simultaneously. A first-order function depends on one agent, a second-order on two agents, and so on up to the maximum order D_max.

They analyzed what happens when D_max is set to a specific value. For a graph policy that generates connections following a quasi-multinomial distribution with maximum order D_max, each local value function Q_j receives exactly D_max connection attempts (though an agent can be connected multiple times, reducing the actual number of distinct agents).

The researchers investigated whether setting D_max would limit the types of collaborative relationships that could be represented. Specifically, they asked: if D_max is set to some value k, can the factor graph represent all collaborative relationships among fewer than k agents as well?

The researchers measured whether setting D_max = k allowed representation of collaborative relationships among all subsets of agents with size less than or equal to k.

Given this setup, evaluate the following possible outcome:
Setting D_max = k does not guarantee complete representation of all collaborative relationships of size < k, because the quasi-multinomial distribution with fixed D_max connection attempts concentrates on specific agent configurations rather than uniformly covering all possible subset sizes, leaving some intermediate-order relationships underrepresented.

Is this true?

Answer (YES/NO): NO